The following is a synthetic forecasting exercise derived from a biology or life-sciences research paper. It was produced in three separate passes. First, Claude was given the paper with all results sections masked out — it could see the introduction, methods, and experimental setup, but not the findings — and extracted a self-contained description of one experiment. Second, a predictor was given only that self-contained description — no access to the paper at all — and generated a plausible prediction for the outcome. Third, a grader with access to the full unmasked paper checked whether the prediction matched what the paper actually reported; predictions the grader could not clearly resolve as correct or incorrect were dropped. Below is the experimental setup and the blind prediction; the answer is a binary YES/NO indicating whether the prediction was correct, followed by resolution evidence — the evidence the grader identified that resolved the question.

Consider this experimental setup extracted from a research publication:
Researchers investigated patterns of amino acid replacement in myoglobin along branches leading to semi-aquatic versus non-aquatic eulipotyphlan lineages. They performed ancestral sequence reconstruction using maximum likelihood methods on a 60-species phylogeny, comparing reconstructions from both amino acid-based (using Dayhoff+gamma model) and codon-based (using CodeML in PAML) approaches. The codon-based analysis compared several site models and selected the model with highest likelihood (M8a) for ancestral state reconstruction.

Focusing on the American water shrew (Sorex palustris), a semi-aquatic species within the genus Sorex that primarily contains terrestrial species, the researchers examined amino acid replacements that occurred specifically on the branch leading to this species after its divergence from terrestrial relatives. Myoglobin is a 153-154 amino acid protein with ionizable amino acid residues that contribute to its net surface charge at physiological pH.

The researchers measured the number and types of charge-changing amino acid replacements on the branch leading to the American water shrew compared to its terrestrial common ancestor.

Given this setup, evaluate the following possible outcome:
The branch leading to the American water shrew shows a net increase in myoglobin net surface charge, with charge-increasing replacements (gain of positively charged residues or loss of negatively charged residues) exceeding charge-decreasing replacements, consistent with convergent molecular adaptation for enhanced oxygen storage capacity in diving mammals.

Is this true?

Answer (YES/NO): YES